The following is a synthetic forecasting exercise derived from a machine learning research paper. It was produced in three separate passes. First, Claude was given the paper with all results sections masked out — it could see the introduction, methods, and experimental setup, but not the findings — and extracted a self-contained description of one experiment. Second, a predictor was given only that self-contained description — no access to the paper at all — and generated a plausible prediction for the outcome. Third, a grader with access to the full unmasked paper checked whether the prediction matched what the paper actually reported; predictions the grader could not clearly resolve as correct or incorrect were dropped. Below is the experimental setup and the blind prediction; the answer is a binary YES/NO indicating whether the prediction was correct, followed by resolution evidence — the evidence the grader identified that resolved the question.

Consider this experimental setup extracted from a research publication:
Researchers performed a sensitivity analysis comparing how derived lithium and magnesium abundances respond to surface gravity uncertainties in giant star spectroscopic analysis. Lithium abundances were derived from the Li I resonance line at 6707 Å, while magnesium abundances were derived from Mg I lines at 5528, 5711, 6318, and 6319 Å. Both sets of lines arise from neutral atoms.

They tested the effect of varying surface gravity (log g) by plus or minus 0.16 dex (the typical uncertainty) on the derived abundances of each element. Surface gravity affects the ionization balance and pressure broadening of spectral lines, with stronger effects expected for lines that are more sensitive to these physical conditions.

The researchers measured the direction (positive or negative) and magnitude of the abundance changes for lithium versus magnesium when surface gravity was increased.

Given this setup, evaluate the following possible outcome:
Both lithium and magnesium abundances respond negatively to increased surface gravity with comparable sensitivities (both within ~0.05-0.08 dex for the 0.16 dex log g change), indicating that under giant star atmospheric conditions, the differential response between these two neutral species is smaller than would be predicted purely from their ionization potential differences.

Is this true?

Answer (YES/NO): NO